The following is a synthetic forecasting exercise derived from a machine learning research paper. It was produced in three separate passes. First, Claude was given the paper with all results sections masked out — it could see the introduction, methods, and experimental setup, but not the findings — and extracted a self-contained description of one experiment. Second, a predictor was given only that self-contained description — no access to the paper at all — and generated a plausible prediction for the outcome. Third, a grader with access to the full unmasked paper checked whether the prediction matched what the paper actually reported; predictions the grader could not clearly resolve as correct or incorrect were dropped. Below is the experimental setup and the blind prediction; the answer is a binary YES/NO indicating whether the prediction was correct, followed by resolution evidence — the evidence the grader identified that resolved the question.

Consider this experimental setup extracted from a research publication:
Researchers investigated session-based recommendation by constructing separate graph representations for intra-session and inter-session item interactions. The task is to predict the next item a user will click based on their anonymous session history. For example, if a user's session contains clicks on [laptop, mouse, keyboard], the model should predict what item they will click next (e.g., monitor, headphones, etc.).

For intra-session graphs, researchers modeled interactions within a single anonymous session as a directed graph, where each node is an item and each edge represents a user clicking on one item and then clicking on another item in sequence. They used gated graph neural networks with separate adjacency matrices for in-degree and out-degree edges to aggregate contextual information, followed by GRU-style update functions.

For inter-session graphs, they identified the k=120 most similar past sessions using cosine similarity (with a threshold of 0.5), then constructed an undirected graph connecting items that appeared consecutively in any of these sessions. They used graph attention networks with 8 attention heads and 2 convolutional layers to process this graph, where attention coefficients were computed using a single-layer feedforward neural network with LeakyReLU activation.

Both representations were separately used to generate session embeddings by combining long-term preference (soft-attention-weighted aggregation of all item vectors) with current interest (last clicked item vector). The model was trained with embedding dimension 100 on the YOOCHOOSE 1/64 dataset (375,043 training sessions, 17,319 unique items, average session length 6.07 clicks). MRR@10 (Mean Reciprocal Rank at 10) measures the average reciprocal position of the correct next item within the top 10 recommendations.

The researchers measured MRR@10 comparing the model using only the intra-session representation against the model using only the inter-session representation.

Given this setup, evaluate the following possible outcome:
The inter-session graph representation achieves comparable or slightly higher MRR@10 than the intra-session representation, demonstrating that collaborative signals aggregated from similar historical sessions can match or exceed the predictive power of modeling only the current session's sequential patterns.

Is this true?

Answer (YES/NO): NO